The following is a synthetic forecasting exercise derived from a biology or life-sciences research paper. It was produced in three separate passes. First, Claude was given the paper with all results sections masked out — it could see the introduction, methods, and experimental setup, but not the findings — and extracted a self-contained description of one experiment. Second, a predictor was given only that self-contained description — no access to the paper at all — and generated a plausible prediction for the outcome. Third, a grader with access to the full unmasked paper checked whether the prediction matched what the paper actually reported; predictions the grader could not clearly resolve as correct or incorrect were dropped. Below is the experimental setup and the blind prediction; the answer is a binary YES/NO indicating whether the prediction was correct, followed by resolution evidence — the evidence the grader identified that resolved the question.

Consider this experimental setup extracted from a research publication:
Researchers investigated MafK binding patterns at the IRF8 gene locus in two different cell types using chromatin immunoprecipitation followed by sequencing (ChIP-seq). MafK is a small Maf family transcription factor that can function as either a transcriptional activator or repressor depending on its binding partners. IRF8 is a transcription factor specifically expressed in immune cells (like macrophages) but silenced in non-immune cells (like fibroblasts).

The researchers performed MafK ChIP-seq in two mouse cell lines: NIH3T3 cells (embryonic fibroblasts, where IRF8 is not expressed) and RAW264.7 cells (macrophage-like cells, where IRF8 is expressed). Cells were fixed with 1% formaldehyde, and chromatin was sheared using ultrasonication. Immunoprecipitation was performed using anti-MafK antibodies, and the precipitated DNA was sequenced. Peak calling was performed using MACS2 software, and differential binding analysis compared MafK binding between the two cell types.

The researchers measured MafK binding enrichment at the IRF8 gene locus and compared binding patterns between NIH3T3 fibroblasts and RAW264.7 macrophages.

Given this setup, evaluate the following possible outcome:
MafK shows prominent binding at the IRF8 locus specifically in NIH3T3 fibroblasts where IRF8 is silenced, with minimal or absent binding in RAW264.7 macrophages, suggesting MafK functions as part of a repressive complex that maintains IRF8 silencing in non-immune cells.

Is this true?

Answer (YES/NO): NO